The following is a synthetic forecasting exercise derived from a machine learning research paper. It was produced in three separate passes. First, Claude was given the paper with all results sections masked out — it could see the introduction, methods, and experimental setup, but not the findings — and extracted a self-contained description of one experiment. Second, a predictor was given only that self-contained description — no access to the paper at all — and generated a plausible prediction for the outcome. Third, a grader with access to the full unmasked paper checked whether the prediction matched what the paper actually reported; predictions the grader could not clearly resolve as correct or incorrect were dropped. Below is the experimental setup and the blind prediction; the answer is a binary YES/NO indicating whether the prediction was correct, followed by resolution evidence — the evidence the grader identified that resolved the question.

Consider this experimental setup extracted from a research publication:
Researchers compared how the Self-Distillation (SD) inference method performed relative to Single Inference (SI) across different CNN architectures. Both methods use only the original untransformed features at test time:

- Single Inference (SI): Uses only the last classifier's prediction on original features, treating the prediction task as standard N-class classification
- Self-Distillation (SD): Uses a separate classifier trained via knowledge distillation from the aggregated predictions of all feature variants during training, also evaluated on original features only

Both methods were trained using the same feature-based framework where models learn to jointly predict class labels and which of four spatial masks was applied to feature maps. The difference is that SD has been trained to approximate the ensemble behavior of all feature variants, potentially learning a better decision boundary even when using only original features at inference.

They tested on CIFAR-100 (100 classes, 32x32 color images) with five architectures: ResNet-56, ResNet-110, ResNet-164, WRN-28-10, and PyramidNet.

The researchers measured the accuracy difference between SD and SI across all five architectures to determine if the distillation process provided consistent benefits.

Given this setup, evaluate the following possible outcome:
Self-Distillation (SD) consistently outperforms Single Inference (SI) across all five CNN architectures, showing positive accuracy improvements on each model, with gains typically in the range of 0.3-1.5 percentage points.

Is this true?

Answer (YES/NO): NO